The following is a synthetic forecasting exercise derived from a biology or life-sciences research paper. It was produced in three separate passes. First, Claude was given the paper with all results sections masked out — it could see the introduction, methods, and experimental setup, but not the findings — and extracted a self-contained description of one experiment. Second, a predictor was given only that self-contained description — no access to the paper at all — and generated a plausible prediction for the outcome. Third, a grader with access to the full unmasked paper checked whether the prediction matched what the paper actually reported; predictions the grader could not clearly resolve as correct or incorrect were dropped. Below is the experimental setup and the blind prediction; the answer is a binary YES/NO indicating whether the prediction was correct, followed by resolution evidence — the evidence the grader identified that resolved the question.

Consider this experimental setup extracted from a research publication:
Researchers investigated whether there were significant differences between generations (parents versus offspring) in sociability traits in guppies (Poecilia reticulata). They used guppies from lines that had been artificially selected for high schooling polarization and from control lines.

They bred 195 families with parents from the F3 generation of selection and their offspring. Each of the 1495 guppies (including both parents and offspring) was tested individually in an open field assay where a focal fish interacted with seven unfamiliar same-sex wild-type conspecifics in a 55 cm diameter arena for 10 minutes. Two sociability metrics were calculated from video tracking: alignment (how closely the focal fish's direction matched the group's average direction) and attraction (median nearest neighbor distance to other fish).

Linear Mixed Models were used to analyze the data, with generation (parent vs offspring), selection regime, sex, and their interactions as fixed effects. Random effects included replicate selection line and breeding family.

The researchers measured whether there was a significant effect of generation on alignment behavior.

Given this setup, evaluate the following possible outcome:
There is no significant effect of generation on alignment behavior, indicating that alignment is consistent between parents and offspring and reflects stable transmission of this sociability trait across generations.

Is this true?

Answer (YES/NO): NO